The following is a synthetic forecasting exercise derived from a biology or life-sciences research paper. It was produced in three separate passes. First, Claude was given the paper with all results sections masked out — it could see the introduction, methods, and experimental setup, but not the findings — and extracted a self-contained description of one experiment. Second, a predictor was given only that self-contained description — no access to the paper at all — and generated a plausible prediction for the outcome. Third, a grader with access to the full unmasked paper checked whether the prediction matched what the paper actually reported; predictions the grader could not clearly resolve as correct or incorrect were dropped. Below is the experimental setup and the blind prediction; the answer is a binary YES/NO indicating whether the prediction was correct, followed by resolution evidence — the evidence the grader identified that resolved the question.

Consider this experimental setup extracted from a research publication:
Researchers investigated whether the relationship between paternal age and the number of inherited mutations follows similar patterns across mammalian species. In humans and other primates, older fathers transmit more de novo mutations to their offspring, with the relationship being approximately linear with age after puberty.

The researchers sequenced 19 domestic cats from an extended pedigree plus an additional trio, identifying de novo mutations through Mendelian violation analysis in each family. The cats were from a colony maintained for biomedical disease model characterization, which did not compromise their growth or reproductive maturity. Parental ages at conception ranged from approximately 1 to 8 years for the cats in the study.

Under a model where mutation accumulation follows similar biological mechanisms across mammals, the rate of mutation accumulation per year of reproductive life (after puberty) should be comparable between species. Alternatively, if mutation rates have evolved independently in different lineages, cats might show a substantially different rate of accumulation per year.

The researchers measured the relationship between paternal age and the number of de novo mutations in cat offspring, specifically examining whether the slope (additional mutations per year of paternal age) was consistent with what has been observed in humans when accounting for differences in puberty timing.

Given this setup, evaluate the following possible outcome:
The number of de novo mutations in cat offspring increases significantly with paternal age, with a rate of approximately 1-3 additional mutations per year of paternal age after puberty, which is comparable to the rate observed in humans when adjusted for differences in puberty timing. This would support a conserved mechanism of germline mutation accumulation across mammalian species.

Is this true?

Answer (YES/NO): NO